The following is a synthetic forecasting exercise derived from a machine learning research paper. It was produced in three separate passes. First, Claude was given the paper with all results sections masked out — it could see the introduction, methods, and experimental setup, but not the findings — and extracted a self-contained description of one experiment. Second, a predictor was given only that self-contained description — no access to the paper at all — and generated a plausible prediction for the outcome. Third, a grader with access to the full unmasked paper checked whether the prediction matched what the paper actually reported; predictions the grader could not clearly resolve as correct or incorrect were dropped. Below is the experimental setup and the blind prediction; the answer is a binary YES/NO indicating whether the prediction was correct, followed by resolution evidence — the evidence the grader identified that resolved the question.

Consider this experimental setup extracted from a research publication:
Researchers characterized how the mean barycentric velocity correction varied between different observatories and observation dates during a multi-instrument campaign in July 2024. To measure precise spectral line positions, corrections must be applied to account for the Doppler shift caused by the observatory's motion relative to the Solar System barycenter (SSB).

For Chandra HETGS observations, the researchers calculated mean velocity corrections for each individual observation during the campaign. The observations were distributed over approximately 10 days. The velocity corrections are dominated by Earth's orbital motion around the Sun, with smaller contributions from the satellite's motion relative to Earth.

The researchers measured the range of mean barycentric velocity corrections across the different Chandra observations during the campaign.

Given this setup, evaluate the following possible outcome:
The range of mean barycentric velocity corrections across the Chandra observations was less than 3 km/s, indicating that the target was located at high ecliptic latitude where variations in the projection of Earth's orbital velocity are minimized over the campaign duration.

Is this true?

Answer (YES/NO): YES